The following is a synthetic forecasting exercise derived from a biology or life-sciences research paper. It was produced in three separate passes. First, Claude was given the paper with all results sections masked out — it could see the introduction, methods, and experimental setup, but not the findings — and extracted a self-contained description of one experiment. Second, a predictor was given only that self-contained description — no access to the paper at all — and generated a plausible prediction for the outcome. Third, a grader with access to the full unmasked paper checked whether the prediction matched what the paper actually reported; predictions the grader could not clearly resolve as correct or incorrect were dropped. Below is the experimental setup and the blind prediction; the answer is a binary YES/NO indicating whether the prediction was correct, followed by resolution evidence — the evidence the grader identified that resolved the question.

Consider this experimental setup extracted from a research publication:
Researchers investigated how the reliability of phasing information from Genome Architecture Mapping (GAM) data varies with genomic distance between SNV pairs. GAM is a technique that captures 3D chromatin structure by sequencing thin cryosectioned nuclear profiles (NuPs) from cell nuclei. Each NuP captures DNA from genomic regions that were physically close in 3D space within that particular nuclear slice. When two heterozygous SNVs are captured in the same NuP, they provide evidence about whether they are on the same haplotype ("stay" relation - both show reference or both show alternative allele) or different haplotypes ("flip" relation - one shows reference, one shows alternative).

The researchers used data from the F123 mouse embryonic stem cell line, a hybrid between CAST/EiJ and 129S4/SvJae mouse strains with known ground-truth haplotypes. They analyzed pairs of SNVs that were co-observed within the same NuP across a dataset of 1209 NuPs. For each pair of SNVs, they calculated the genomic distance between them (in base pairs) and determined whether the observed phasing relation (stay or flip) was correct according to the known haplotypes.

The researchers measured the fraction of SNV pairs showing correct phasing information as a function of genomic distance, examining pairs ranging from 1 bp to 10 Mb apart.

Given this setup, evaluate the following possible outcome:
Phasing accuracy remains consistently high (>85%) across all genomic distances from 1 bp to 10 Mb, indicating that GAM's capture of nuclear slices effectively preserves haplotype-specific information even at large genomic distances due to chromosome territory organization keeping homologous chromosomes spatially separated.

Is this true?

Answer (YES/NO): NO